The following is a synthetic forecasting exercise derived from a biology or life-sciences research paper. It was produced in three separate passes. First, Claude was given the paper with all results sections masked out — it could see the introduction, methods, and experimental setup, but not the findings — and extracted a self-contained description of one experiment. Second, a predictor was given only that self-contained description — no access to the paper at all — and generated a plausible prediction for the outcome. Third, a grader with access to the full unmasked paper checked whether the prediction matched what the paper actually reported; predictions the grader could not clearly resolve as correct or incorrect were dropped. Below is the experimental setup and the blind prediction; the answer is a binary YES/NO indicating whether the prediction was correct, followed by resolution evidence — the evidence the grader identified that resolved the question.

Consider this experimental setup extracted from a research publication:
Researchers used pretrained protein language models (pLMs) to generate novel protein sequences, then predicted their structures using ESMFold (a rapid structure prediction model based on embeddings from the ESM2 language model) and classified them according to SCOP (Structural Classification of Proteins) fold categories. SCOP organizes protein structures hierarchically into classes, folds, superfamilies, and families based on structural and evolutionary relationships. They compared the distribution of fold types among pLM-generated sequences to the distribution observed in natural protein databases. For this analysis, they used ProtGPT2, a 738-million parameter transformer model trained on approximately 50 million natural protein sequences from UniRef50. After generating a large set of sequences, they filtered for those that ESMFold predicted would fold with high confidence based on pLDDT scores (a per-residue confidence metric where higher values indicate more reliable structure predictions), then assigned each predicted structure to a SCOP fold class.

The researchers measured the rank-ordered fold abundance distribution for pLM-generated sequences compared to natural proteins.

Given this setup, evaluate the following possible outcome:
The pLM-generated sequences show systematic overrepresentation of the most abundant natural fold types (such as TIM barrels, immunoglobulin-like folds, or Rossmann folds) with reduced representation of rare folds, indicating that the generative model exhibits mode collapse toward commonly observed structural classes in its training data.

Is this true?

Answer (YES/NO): NO